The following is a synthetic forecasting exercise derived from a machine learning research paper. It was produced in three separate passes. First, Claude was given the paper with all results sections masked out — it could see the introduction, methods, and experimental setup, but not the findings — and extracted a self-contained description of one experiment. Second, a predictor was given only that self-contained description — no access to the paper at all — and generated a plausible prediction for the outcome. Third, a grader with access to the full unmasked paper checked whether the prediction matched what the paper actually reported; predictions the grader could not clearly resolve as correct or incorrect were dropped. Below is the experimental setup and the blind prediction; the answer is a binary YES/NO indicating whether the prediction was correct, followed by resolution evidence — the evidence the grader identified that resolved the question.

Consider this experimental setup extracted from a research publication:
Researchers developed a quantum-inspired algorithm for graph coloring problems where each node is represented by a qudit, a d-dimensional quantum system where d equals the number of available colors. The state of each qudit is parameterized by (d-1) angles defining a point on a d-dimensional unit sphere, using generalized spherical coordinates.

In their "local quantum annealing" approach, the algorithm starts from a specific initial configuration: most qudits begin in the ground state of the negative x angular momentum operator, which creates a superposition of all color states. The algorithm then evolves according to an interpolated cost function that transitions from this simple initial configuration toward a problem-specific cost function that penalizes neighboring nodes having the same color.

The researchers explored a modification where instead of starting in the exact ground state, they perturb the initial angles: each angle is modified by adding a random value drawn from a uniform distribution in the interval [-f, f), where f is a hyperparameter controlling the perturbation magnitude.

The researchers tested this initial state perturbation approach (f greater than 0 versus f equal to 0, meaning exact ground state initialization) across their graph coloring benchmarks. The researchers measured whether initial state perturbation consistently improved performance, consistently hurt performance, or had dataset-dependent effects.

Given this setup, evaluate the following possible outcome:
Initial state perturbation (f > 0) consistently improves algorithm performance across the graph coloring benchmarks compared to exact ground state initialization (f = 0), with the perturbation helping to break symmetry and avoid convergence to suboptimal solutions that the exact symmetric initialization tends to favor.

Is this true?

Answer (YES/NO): NO